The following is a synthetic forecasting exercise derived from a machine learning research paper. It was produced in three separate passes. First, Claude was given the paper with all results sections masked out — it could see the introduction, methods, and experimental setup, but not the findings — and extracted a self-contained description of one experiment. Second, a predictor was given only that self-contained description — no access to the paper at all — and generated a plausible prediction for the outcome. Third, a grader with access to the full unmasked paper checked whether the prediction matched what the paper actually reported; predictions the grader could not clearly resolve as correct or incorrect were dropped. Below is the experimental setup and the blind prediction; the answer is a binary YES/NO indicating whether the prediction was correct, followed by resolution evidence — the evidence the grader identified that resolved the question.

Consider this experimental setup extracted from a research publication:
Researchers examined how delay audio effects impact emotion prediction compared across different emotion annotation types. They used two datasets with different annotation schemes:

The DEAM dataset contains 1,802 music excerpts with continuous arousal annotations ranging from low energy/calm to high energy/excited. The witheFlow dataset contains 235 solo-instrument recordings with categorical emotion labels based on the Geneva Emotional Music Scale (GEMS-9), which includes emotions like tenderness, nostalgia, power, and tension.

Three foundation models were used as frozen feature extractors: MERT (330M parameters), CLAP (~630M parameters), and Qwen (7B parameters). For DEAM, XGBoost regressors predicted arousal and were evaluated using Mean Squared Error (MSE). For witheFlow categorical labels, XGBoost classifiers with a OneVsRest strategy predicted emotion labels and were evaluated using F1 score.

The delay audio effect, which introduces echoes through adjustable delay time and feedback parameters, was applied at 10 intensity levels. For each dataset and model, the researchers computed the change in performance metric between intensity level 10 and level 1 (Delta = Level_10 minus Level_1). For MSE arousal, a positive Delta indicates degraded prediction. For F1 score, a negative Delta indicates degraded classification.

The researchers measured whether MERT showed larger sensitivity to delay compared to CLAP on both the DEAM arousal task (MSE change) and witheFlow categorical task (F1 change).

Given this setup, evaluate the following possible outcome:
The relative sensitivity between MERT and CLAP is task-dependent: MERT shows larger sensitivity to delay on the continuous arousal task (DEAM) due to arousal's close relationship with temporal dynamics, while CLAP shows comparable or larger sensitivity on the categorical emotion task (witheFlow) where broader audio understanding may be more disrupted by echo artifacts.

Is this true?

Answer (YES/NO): NO